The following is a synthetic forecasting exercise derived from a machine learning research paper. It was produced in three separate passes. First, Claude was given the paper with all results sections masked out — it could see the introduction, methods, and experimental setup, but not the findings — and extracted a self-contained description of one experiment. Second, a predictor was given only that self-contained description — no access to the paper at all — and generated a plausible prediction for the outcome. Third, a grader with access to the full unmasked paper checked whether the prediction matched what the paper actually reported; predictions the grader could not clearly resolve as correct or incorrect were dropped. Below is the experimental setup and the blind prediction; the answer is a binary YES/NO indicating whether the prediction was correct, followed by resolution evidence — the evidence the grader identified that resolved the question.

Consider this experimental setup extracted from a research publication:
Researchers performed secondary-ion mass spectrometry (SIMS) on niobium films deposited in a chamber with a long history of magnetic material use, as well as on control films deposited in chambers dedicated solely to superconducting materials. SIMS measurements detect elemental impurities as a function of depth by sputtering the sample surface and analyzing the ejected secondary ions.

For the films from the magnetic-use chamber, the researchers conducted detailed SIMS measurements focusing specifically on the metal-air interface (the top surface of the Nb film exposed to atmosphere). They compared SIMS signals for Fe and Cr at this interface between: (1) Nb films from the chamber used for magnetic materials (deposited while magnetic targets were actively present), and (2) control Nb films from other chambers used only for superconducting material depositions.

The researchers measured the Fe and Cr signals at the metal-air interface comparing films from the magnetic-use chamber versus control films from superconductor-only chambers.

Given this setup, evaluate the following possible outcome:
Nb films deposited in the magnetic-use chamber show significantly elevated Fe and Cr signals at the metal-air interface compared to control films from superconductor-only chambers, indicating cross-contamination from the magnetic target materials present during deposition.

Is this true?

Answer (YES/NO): NO